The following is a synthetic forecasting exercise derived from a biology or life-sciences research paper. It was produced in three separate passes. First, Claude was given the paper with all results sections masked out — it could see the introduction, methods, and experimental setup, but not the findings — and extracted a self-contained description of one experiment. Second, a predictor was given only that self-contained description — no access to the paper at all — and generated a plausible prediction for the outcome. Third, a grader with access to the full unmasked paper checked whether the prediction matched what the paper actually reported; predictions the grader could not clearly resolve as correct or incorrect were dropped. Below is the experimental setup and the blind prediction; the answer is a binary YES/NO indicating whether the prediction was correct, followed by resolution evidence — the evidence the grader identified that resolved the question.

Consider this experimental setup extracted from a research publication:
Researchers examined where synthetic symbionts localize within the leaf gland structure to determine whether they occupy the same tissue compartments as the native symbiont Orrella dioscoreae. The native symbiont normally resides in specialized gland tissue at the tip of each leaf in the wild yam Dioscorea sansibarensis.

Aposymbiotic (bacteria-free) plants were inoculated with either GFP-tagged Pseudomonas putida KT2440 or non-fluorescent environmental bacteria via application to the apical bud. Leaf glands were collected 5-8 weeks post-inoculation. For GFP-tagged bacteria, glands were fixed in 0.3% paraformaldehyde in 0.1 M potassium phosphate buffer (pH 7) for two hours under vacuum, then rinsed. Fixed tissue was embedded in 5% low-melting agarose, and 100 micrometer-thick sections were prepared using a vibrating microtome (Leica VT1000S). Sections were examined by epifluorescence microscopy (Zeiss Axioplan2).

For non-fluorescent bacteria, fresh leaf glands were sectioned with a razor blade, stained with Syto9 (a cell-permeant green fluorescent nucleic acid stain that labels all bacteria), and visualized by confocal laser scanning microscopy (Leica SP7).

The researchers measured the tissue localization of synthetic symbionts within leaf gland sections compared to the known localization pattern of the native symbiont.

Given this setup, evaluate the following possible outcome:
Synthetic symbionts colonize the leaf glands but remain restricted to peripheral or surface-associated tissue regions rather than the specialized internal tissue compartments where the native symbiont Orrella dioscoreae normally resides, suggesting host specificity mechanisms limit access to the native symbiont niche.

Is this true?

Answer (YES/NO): NO